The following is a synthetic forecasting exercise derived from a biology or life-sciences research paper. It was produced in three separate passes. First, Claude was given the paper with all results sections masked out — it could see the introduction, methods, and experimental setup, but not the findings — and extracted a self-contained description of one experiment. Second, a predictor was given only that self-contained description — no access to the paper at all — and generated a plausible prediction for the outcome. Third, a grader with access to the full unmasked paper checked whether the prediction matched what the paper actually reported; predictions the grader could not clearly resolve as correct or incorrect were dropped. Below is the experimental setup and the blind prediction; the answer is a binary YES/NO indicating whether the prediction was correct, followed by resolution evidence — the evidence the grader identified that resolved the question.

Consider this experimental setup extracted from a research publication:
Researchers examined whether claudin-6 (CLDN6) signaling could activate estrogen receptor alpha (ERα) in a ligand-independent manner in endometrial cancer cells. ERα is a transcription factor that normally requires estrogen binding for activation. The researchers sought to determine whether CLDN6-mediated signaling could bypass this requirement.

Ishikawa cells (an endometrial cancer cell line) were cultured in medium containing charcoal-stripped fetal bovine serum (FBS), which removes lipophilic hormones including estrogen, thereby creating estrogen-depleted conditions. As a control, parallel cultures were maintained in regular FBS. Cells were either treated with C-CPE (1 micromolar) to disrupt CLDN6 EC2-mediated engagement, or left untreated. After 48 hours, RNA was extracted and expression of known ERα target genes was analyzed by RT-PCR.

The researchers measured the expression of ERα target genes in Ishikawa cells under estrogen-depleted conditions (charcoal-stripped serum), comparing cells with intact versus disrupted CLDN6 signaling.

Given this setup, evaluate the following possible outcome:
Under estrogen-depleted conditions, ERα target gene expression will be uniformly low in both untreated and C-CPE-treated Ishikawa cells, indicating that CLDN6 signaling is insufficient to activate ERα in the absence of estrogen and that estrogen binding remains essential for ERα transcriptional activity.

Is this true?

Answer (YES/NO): NO